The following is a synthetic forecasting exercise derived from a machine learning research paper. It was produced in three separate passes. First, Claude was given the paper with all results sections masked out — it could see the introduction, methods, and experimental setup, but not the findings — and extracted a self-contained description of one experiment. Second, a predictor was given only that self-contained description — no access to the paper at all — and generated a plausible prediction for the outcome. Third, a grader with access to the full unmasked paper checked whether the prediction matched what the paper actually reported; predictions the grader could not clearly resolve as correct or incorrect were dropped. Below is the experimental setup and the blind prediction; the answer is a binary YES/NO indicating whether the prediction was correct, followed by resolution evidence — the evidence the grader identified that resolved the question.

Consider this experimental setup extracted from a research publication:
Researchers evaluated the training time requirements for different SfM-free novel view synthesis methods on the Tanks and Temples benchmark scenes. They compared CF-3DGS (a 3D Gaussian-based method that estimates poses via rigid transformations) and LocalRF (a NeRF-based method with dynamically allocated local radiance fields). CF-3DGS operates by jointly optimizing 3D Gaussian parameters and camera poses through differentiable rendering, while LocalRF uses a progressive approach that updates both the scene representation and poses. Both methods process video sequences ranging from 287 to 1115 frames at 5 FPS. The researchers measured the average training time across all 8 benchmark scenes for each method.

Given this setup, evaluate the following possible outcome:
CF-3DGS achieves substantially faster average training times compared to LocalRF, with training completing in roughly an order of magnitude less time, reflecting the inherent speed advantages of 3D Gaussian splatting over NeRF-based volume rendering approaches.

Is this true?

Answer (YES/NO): NO